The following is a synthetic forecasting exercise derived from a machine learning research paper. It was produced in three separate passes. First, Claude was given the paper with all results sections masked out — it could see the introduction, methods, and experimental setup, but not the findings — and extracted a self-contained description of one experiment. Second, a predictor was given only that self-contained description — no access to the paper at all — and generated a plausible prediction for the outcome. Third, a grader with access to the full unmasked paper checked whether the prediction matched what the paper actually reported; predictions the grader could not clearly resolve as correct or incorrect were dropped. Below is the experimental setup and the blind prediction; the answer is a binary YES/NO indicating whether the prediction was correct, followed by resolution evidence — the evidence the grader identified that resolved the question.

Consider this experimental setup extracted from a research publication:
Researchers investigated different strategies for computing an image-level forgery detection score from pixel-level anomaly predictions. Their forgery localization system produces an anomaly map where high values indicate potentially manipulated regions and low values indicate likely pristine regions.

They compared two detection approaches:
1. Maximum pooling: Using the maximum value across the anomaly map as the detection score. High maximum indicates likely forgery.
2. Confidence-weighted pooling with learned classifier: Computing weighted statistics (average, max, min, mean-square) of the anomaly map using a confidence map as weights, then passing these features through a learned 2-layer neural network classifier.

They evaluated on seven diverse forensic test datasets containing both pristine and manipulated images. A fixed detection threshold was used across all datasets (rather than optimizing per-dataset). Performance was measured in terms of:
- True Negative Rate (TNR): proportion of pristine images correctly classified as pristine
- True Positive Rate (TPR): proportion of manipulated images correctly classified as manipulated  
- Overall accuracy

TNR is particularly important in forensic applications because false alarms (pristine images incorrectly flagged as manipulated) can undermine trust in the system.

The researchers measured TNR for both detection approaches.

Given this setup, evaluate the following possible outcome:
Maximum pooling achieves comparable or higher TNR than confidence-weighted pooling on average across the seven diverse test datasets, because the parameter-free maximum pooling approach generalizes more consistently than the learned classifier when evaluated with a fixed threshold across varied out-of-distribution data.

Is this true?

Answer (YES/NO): NO